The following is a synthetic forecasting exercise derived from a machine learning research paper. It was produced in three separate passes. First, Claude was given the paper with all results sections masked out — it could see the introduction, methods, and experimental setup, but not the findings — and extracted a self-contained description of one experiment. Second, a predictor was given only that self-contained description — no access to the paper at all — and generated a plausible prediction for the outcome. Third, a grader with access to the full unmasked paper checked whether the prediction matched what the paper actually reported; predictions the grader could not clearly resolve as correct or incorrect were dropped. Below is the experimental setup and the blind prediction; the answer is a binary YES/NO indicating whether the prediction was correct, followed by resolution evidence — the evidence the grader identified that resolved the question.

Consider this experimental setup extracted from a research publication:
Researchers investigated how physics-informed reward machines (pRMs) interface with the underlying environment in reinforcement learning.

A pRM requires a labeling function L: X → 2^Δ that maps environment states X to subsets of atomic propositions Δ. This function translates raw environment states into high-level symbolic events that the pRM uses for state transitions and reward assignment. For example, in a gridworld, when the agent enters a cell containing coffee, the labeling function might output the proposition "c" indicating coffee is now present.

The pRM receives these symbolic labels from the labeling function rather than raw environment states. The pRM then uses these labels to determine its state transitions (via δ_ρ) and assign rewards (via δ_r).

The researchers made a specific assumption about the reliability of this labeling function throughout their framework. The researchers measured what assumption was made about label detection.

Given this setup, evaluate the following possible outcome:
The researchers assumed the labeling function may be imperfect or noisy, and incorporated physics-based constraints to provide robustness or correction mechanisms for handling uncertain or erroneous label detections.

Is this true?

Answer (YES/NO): NO